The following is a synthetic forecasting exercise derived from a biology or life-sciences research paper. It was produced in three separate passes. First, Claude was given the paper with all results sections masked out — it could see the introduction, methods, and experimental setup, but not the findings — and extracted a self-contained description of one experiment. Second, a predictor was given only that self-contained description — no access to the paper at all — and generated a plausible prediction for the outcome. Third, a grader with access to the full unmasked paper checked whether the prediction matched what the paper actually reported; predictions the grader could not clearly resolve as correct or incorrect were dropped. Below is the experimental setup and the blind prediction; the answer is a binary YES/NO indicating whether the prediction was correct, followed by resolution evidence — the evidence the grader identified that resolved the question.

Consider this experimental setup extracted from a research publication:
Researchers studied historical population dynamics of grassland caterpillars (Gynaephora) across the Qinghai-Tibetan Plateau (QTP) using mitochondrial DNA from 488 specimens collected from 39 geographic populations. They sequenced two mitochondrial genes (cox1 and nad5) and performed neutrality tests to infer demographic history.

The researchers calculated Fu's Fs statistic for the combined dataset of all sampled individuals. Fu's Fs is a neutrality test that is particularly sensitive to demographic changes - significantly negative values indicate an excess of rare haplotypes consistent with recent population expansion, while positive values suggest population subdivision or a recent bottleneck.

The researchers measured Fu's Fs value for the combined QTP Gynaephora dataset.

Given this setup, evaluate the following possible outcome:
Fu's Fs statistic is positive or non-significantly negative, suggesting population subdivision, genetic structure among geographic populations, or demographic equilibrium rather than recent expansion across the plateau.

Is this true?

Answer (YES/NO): YES